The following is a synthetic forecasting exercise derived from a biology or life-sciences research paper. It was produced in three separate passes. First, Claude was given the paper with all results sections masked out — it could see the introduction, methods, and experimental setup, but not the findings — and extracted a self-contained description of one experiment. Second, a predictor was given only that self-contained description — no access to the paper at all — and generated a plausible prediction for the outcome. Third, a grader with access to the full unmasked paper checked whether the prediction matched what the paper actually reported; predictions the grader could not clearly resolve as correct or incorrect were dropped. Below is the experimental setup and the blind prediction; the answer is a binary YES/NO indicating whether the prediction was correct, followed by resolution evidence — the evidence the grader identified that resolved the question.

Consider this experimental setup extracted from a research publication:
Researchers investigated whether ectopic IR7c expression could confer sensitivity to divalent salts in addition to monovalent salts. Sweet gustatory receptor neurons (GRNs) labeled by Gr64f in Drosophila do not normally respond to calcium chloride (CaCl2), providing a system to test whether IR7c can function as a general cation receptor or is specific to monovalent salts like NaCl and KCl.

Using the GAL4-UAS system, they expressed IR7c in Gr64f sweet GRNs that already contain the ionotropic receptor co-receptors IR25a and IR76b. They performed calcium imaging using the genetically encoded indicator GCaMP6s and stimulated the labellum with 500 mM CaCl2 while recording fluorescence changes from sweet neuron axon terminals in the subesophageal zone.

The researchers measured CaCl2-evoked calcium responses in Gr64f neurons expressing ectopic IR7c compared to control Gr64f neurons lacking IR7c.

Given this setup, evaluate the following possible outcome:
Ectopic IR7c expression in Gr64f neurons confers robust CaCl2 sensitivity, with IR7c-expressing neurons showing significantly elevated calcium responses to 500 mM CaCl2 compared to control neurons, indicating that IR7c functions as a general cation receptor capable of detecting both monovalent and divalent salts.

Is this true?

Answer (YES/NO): YES